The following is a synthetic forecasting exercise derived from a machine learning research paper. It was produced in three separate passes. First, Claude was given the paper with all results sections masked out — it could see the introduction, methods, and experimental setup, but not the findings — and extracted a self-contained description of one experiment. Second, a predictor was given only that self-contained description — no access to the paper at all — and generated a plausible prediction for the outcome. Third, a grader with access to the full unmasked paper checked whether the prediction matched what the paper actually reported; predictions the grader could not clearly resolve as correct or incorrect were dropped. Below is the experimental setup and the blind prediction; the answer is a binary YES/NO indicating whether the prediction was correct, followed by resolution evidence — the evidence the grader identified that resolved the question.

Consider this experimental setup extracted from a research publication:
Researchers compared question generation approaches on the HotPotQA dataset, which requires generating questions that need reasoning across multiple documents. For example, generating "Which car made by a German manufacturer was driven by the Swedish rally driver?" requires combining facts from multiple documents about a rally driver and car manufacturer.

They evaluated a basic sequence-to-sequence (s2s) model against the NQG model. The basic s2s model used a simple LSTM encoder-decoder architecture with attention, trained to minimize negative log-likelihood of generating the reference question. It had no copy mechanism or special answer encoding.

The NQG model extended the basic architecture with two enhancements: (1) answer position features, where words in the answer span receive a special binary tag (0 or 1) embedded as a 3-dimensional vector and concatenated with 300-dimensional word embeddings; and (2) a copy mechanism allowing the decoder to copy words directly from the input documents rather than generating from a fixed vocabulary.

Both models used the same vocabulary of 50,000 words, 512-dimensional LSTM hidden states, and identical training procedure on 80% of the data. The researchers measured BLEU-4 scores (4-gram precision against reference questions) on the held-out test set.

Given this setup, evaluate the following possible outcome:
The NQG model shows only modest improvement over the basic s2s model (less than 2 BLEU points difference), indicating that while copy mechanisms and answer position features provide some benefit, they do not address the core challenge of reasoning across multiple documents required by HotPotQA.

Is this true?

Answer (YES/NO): NO